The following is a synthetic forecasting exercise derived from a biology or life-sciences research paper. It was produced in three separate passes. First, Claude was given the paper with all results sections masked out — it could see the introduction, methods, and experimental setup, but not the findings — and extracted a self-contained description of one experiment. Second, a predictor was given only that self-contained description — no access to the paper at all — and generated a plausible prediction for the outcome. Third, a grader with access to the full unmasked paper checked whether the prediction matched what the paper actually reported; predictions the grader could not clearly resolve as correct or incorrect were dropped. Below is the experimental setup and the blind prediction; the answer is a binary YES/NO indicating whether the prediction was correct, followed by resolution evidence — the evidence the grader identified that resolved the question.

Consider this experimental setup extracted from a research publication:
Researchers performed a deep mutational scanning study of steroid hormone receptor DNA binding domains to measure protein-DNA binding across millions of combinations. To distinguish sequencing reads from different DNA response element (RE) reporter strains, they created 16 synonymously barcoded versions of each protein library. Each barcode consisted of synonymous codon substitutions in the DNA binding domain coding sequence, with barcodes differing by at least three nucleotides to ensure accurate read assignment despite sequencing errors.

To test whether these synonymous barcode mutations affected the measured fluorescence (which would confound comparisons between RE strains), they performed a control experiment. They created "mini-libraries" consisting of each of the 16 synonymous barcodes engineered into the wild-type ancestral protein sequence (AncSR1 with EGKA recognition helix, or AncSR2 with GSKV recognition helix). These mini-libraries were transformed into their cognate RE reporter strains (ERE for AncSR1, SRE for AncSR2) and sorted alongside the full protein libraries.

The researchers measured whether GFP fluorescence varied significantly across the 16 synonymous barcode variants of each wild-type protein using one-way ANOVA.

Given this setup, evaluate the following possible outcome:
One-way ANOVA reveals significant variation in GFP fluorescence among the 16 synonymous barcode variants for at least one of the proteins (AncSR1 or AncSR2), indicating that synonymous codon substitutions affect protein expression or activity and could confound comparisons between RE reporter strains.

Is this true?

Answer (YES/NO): NO